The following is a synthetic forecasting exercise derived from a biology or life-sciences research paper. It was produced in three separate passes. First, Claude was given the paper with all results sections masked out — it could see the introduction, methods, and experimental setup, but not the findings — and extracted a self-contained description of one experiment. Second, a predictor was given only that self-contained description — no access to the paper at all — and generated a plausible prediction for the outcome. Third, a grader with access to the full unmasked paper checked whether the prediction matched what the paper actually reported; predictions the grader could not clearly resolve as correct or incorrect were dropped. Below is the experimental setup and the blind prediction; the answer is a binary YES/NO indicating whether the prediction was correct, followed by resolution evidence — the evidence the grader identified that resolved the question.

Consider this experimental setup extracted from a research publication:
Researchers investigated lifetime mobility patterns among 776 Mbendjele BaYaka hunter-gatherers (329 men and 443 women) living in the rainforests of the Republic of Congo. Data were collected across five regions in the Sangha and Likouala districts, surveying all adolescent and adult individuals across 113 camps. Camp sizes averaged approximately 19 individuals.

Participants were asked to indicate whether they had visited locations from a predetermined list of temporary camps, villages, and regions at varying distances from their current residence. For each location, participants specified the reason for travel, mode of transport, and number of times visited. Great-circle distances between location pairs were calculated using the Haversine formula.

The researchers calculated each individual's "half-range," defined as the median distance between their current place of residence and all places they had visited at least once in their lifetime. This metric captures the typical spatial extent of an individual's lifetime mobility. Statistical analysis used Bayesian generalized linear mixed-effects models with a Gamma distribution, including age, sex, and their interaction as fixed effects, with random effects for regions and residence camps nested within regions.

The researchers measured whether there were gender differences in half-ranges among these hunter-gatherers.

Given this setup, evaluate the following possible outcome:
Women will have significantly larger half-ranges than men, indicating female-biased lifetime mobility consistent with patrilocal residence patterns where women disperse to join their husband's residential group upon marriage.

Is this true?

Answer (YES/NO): NO